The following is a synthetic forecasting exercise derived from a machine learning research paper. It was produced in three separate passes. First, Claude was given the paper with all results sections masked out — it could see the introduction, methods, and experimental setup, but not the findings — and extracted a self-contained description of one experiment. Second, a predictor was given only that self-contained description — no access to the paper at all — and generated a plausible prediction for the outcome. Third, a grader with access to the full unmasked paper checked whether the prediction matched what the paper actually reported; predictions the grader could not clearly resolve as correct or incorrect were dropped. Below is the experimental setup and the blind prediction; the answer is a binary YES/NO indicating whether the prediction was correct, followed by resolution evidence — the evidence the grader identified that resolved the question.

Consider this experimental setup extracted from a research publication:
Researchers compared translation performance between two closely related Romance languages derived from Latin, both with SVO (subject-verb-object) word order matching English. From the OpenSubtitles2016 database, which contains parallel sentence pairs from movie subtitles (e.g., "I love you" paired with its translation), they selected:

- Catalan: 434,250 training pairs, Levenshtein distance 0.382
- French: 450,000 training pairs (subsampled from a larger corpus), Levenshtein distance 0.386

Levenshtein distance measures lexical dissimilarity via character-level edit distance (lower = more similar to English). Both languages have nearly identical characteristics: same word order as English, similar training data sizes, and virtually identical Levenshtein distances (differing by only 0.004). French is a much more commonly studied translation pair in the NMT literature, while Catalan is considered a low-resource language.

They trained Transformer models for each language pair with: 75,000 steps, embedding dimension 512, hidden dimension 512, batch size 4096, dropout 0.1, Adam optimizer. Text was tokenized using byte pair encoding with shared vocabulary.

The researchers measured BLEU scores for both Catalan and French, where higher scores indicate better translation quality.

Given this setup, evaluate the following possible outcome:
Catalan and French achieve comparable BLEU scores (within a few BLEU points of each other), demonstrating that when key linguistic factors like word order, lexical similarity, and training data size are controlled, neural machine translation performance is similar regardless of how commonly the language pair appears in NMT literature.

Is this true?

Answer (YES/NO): NO